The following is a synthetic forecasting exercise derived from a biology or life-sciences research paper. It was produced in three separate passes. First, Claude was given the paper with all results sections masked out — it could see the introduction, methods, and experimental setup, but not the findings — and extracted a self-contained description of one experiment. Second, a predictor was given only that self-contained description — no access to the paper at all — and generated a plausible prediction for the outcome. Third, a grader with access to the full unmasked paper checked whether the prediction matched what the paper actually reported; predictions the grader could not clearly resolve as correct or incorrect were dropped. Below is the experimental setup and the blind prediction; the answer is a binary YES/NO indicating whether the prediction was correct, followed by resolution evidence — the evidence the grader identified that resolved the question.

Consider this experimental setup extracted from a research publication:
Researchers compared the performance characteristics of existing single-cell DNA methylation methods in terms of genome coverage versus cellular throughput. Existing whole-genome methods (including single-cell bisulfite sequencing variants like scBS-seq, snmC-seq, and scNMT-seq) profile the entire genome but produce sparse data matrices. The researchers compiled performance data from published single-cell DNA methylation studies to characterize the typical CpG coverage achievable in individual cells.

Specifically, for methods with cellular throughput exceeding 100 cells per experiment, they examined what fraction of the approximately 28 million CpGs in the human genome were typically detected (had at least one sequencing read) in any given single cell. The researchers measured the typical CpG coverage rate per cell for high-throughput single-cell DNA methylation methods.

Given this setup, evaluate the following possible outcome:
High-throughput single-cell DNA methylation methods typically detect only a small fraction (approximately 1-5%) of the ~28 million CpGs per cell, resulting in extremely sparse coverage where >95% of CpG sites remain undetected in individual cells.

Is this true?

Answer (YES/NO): NO